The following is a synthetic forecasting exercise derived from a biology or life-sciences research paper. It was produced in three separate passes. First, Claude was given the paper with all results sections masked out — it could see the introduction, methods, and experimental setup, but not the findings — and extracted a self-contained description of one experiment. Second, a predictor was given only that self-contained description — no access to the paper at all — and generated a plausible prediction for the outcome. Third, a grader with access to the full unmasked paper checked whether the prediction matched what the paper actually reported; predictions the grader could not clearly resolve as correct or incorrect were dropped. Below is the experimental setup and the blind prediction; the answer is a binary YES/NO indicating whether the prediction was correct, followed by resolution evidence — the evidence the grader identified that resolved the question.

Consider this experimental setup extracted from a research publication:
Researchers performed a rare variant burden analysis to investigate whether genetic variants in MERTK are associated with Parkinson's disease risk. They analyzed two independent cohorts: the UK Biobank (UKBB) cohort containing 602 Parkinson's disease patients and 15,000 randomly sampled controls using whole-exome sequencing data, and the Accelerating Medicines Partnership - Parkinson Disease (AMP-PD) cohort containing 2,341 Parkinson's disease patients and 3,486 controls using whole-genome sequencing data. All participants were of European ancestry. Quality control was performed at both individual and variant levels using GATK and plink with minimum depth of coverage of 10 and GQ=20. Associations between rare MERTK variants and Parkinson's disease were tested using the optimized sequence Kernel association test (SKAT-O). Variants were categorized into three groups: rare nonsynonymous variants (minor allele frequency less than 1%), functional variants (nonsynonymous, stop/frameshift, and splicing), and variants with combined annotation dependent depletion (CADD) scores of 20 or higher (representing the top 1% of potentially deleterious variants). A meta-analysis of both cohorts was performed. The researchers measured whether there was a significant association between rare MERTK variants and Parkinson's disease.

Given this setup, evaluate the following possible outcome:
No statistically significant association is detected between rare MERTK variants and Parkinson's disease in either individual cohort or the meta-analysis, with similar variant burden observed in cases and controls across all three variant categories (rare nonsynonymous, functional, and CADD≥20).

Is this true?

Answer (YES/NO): NO